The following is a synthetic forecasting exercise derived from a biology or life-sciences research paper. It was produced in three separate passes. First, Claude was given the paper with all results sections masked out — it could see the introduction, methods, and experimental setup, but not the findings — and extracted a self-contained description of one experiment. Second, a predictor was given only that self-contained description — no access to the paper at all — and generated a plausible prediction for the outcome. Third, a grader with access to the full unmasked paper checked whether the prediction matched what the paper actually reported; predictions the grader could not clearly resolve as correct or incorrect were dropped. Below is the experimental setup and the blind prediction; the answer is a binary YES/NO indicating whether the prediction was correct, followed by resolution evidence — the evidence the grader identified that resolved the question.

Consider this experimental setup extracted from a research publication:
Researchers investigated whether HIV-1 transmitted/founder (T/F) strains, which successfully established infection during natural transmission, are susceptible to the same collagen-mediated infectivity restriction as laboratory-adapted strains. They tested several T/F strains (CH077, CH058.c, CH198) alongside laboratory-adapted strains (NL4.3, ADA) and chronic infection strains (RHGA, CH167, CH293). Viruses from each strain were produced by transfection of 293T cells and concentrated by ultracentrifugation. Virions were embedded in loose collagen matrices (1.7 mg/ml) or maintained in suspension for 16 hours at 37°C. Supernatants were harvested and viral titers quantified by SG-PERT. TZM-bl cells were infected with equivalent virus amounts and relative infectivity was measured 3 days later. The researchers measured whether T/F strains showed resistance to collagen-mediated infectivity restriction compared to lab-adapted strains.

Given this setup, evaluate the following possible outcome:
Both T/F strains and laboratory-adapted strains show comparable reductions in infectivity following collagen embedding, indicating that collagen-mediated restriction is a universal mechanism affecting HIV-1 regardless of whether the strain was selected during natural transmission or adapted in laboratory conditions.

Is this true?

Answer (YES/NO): NO